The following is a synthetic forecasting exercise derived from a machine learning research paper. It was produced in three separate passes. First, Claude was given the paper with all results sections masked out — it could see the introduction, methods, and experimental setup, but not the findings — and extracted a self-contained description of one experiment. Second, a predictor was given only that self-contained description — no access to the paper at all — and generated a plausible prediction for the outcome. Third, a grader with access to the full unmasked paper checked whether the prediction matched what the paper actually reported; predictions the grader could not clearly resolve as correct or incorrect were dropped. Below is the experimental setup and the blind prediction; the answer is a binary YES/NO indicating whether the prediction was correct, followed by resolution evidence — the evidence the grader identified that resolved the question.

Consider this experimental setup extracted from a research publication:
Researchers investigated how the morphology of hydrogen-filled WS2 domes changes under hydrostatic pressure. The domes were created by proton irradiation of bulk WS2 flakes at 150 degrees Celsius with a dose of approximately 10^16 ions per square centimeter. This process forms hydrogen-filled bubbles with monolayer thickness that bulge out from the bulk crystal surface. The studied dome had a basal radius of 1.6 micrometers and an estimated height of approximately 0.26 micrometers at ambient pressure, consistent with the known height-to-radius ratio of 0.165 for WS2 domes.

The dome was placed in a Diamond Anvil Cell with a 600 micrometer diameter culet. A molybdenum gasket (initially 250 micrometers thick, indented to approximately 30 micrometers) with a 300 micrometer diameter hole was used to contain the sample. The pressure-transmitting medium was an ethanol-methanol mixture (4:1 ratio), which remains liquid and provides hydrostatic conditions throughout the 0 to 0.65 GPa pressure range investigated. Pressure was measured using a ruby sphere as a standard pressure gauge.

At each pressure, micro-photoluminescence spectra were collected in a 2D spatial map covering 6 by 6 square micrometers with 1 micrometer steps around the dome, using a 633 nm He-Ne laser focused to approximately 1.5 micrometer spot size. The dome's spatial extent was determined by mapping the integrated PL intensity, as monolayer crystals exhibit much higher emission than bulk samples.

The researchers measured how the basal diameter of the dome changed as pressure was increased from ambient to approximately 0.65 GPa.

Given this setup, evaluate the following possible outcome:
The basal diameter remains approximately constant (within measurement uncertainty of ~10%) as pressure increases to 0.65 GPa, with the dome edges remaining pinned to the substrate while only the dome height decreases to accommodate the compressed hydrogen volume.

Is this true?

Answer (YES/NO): YES